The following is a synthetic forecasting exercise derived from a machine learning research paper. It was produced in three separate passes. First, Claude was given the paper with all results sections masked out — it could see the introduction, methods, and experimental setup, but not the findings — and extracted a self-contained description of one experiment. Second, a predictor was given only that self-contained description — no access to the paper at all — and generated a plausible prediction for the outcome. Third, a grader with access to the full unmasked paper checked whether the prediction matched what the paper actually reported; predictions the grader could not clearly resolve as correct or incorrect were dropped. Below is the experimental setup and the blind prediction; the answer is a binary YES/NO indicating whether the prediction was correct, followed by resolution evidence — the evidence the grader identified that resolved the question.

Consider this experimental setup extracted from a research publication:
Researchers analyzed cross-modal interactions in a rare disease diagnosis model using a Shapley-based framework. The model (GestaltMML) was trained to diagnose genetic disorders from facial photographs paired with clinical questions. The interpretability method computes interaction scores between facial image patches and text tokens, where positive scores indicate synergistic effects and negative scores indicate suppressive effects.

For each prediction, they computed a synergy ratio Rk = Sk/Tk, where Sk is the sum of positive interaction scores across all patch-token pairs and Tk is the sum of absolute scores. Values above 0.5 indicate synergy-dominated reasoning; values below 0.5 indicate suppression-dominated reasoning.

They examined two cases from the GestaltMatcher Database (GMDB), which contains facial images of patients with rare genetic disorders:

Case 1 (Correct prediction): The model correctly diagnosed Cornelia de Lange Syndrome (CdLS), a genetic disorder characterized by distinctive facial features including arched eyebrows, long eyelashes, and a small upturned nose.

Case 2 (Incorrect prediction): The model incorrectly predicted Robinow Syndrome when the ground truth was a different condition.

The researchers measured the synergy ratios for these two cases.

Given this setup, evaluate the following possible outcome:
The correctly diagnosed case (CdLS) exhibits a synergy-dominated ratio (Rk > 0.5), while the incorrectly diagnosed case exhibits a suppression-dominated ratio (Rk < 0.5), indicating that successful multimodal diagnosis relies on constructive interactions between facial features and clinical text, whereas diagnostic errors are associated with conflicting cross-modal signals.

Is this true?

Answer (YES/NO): YES